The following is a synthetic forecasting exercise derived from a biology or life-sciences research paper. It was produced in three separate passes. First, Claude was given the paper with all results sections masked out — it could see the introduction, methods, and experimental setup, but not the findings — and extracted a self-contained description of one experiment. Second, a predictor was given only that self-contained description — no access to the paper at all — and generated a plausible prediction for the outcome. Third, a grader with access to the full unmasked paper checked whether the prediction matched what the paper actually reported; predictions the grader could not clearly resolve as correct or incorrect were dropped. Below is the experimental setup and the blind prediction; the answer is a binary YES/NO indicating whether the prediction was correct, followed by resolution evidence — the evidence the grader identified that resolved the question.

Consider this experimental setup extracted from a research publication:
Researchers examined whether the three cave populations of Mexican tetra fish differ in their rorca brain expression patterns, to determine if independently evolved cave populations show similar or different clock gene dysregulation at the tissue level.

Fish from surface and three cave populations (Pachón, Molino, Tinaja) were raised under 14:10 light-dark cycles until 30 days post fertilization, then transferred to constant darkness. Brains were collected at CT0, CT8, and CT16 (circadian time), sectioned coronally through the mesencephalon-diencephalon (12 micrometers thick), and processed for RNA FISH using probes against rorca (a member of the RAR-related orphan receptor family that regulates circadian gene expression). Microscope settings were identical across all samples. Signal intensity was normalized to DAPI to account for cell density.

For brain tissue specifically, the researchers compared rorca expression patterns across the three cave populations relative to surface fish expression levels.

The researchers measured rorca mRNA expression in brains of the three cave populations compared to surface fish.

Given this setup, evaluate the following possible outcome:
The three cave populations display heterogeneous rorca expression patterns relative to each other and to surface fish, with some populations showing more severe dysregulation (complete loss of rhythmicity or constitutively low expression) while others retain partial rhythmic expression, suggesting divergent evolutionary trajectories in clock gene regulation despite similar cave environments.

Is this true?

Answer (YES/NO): NO